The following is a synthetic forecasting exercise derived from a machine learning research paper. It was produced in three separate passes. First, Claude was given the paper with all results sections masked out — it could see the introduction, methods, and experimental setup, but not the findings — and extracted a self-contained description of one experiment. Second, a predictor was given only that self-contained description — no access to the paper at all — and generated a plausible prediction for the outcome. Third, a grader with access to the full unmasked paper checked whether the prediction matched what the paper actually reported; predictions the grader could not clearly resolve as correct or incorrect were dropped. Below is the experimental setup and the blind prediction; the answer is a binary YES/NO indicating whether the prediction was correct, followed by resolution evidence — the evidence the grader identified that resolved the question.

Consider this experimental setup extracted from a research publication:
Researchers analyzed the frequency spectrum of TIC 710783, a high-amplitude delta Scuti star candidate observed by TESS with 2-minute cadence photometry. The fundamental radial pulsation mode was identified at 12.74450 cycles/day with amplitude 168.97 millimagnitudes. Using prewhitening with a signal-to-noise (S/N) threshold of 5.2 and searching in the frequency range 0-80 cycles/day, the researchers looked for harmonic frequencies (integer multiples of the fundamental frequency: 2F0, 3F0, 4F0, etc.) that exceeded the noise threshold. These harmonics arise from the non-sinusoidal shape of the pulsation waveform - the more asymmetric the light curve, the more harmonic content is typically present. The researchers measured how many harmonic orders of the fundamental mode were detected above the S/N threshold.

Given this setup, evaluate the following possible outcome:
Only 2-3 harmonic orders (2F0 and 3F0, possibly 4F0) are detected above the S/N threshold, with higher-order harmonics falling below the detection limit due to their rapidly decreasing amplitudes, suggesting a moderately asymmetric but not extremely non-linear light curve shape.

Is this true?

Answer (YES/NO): NO